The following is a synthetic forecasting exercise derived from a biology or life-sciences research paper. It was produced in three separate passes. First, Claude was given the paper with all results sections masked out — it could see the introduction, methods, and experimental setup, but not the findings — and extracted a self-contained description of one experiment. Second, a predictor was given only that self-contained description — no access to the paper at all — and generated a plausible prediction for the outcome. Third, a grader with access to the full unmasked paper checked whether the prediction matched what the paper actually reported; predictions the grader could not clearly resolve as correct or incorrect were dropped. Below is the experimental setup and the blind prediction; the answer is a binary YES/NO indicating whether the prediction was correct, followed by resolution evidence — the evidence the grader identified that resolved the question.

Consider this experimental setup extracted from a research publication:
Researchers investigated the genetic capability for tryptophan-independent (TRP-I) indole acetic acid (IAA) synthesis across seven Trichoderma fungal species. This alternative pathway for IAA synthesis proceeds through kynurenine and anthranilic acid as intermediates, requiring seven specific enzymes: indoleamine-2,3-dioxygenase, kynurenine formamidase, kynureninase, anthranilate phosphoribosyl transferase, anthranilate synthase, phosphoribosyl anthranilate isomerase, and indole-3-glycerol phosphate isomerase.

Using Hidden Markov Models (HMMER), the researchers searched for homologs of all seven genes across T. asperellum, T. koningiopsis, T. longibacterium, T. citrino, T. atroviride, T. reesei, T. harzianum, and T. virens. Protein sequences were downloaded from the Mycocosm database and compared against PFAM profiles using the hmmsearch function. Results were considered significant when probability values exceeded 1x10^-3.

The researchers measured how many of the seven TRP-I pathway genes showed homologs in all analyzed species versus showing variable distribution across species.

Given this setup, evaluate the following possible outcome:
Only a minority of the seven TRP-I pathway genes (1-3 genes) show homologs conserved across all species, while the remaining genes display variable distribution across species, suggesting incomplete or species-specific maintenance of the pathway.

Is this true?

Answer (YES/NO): NO